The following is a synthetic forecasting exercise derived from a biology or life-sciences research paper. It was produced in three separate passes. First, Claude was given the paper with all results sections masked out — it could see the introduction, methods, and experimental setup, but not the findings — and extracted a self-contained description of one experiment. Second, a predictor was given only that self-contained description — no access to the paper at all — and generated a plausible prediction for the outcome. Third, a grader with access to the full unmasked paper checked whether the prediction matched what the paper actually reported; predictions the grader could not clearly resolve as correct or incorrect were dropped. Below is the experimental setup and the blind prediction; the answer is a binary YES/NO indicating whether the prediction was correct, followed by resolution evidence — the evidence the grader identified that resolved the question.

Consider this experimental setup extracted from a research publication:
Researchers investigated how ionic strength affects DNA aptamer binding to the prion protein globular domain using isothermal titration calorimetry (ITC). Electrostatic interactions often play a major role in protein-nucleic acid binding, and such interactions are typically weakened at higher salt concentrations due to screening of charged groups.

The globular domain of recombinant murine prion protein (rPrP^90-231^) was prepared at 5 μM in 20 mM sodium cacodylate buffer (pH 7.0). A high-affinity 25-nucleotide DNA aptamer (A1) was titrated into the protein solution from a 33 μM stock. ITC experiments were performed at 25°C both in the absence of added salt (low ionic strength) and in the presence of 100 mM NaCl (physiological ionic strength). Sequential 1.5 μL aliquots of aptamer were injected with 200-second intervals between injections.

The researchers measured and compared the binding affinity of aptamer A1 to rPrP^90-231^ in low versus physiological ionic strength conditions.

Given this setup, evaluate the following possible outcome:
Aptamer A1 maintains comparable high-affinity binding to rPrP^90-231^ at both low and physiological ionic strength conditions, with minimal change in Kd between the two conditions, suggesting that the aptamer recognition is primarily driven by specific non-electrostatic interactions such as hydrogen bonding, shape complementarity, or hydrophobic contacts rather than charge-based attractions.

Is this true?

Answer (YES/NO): NO